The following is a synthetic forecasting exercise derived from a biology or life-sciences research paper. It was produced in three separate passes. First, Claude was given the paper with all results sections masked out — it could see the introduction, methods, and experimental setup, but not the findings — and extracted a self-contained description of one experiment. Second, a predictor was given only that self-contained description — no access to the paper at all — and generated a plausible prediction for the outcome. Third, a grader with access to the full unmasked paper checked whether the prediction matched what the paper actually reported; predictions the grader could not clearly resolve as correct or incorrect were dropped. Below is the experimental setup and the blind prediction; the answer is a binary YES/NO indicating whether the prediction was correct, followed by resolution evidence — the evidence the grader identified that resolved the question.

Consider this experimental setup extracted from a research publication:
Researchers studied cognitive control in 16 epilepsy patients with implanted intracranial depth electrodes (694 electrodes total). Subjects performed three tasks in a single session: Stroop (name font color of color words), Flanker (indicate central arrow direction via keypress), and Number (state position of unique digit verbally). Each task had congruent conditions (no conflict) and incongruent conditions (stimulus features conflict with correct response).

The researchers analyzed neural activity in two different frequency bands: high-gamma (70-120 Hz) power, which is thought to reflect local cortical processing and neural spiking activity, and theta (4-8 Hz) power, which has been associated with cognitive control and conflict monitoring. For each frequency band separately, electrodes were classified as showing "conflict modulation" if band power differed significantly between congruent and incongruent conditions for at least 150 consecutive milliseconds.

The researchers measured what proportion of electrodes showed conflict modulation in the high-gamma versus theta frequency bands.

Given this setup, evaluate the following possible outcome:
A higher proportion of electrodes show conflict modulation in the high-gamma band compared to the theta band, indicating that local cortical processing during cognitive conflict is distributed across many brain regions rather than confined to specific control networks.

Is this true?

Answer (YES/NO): YES